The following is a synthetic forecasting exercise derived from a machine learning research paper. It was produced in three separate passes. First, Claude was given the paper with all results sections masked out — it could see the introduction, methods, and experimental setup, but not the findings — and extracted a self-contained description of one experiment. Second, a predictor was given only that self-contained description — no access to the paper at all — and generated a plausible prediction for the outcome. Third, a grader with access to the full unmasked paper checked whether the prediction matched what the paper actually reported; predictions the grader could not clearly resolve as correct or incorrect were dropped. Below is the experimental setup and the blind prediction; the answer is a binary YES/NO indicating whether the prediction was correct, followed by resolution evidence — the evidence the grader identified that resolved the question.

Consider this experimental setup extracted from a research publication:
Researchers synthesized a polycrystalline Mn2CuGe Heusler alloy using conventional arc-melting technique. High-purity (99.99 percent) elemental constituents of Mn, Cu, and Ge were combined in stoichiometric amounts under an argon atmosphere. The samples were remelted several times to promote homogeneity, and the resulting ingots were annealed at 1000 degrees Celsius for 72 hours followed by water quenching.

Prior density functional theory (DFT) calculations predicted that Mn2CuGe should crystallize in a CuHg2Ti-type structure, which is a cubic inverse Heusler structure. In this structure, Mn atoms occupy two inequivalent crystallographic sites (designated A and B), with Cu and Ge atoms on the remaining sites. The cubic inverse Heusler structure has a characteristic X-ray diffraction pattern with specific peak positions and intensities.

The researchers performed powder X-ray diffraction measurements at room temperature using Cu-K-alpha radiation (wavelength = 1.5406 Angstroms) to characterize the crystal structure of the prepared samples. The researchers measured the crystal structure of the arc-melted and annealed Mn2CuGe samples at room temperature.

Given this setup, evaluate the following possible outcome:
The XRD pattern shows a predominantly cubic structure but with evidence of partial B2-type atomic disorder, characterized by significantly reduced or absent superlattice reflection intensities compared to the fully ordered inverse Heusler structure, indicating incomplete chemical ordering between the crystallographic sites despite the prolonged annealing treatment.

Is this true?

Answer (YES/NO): NO